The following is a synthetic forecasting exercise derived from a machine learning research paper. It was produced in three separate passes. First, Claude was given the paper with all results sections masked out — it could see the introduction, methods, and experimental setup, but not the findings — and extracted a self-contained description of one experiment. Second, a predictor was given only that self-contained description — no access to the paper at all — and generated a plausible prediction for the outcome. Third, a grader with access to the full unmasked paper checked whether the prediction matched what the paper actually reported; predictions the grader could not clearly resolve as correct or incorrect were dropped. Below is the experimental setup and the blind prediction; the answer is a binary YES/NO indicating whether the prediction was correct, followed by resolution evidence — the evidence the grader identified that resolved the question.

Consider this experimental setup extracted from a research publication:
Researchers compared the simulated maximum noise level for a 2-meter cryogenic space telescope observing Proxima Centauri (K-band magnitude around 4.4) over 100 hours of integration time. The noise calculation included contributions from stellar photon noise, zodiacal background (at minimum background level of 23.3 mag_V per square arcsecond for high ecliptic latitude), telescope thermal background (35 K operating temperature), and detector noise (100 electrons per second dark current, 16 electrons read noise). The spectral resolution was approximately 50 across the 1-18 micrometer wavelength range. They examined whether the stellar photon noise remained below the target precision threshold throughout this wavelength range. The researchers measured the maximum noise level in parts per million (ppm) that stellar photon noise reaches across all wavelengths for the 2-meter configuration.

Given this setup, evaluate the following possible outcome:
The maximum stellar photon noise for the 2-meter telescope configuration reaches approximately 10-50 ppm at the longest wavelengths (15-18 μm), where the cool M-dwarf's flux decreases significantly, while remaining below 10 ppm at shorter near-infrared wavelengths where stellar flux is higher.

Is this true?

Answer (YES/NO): NO